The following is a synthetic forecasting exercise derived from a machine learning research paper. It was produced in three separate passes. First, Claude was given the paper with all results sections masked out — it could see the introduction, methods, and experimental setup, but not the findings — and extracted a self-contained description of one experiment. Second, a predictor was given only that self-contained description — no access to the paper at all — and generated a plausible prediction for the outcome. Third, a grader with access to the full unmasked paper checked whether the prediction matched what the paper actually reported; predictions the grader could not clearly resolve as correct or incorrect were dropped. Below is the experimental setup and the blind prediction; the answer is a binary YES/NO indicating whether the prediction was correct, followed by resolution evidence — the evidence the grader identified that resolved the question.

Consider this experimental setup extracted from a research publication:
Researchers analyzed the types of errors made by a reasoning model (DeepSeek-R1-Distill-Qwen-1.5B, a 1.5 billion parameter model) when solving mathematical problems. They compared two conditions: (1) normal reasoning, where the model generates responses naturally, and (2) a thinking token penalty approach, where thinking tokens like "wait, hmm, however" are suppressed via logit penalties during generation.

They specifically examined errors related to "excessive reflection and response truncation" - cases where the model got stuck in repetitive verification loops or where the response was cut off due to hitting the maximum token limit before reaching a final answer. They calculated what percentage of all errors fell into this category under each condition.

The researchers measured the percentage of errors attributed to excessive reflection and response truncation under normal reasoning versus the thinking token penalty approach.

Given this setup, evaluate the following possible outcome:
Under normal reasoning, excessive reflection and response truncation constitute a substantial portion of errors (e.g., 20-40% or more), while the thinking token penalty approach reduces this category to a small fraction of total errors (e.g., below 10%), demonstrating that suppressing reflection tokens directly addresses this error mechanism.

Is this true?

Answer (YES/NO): NO